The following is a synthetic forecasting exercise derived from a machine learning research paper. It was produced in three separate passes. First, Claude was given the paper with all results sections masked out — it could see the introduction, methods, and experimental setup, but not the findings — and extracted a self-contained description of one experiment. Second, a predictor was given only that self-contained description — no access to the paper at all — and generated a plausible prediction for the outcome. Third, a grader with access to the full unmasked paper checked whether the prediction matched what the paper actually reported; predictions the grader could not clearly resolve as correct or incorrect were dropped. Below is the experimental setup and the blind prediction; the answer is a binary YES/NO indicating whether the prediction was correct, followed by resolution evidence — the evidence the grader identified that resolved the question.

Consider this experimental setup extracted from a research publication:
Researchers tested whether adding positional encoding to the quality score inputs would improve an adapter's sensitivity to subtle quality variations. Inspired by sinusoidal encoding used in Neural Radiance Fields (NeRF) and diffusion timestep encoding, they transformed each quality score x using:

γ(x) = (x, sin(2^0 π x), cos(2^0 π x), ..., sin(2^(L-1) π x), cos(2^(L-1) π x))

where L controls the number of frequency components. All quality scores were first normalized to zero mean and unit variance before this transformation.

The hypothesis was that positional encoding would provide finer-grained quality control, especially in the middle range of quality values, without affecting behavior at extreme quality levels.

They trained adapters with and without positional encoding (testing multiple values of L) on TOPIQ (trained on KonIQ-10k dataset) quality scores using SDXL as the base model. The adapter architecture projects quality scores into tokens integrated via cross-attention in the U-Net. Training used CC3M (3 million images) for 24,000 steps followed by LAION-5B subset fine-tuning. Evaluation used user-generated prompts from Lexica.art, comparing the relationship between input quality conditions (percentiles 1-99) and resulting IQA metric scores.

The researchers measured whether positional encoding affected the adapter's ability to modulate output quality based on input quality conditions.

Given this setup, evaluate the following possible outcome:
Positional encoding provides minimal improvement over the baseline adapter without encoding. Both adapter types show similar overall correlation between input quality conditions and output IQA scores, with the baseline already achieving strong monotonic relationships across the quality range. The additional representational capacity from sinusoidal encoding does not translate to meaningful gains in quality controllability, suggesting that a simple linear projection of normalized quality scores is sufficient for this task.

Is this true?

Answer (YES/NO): YES